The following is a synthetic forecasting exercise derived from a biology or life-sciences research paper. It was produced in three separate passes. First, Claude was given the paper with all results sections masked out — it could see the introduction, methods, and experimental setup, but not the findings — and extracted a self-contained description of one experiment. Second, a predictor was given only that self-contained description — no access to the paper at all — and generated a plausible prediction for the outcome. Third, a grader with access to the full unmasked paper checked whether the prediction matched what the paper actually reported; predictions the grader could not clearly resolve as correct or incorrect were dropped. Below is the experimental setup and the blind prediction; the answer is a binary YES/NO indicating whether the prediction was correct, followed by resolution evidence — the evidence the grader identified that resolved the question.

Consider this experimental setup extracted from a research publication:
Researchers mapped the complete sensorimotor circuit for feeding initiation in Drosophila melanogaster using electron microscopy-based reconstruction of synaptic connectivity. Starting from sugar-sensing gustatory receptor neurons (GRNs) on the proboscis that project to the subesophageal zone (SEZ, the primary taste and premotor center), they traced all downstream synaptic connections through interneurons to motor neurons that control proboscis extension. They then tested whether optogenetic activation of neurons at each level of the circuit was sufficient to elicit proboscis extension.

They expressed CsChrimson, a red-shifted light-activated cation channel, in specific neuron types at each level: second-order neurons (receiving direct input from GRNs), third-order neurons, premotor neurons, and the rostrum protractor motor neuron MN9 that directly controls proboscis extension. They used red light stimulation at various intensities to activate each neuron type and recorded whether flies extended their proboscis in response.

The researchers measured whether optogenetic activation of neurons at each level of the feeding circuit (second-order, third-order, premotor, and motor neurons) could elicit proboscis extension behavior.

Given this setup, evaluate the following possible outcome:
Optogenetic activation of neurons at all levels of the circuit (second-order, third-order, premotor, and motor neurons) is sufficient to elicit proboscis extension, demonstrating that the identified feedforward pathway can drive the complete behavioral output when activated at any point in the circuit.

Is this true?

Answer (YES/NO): YES